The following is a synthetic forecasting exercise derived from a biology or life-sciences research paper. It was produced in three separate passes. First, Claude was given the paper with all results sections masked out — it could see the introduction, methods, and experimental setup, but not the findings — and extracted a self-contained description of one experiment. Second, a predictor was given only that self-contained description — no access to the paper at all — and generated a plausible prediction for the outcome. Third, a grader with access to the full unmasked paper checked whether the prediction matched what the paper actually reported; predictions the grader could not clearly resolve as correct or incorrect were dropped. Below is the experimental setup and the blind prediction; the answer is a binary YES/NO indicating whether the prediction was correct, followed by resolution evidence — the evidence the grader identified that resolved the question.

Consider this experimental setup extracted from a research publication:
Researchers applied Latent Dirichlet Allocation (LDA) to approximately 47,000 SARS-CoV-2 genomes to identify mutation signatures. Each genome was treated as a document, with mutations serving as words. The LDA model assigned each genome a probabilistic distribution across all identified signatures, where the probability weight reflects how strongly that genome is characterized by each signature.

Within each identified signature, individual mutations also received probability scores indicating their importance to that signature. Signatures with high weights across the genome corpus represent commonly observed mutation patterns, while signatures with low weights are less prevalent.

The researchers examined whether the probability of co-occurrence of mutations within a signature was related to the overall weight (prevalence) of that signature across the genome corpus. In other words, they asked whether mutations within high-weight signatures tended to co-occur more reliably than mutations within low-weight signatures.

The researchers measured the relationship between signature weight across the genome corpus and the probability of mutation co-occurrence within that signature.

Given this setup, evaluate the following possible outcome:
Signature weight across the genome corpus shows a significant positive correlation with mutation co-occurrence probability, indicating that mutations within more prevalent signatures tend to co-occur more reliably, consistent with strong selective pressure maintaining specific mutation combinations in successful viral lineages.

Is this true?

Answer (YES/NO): YES